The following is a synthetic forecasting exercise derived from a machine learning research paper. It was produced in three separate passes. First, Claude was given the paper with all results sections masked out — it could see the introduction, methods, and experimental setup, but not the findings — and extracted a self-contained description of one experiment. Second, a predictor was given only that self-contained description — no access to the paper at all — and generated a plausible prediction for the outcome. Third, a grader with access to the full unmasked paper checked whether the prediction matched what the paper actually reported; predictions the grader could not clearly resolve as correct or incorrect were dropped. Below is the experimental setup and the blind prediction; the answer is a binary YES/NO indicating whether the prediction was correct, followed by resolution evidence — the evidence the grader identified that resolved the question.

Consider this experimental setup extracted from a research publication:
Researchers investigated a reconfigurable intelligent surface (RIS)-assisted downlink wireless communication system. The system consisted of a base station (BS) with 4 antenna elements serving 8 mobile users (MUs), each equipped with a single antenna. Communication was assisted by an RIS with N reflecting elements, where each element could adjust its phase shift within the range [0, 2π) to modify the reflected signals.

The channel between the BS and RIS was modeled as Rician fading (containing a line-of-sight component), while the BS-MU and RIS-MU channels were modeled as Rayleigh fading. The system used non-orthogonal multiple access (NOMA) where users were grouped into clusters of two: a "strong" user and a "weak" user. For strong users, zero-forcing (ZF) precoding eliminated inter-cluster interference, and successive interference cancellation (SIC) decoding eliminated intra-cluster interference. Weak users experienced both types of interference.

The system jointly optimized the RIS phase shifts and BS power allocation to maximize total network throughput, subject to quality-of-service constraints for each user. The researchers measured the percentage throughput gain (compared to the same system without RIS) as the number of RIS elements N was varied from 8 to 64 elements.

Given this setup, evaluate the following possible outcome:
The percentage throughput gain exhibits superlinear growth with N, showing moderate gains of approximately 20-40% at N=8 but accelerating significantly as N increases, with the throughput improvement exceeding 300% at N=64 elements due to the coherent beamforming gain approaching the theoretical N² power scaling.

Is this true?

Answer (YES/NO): NO